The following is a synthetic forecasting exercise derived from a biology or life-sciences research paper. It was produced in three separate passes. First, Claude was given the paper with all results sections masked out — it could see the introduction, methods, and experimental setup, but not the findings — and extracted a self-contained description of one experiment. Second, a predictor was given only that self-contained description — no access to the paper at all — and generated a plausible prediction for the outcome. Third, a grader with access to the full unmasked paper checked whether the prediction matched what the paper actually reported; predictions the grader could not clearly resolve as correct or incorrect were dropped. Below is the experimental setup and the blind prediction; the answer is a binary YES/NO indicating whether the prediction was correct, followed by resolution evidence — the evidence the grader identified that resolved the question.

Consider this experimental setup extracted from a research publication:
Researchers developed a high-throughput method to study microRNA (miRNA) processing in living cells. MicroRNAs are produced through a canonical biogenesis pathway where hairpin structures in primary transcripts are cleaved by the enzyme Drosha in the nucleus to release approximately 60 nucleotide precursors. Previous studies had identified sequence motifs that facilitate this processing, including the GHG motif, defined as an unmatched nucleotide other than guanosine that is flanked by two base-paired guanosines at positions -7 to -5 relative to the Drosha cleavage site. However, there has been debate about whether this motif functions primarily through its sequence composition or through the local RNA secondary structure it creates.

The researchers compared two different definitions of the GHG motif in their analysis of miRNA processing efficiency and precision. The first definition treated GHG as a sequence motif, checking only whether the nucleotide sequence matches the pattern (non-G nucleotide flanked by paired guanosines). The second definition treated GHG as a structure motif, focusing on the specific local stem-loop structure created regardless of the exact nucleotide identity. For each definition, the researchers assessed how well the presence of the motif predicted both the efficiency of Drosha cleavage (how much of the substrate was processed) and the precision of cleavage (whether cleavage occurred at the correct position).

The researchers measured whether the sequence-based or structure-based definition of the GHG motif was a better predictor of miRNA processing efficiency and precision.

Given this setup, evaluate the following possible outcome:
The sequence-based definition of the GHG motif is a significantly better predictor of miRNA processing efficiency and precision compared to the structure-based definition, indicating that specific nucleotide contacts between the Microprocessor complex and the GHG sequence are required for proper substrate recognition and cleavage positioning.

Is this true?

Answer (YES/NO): NO